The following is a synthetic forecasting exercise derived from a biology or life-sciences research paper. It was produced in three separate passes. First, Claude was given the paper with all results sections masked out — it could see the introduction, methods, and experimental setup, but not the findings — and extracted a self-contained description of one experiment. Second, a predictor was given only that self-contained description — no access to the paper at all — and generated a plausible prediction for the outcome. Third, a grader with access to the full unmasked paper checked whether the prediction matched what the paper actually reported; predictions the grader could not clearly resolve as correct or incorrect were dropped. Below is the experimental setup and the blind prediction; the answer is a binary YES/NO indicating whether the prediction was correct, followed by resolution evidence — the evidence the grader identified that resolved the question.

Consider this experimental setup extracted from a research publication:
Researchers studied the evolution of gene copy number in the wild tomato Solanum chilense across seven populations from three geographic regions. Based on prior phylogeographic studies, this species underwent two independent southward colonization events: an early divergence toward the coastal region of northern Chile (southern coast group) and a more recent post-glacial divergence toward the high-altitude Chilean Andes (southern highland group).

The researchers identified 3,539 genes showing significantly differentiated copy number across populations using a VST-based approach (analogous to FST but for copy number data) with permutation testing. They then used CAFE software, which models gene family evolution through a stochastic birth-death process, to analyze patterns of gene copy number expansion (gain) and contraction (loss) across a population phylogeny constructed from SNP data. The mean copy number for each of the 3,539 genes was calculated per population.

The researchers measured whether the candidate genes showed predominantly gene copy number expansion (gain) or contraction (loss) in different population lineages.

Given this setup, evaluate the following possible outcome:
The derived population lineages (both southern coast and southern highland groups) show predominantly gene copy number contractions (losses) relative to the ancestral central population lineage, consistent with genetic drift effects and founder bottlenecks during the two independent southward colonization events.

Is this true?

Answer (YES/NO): NO